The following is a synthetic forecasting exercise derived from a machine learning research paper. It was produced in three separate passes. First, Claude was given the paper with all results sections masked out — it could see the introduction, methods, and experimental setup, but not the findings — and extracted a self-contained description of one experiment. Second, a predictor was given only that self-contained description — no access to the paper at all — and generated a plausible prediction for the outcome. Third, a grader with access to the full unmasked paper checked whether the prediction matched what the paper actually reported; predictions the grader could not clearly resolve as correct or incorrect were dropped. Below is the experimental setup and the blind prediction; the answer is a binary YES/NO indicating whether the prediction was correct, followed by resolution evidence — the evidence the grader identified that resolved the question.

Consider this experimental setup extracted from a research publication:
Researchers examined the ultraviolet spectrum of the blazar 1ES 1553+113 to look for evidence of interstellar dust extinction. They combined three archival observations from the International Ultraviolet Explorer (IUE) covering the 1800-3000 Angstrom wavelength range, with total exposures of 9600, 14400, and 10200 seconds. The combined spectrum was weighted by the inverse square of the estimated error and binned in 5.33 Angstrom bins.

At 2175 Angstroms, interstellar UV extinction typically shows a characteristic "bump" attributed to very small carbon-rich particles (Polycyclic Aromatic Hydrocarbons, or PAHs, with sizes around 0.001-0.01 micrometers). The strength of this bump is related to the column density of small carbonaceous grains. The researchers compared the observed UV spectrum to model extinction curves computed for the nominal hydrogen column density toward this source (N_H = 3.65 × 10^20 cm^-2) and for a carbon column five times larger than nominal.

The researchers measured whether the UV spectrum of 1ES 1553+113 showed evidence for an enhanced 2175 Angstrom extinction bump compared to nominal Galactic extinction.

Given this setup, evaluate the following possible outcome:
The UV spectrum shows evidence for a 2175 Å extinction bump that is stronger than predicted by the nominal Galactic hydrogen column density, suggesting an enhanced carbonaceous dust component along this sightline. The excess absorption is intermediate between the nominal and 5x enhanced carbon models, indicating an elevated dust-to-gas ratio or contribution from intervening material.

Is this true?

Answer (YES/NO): NO